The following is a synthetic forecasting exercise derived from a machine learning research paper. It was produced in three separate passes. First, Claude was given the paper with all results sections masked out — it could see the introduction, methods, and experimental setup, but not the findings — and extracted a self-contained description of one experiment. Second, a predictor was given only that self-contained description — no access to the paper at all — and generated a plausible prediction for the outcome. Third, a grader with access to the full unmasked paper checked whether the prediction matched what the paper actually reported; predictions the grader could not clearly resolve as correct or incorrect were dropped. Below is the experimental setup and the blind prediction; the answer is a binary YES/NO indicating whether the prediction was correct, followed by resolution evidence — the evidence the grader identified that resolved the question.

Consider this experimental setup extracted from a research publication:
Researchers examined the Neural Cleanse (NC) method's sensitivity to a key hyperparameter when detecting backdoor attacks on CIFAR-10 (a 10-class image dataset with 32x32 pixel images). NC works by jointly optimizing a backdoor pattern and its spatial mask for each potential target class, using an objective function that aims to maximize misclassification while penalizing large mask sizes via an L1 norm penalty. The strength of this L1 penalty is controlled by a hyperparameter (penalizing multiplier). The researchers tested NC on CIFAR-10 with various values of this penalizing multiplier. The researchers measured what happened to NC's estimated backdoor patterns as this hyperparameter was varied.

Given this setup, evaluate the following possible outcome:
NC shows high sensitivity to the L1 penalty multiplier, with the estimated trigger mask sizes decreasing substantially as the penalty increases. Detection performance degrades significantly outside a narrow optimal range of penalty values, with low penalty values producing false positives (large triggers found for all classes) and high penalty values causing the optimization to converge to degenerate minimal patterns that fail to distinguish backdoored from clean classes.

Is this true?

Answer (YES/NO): YES